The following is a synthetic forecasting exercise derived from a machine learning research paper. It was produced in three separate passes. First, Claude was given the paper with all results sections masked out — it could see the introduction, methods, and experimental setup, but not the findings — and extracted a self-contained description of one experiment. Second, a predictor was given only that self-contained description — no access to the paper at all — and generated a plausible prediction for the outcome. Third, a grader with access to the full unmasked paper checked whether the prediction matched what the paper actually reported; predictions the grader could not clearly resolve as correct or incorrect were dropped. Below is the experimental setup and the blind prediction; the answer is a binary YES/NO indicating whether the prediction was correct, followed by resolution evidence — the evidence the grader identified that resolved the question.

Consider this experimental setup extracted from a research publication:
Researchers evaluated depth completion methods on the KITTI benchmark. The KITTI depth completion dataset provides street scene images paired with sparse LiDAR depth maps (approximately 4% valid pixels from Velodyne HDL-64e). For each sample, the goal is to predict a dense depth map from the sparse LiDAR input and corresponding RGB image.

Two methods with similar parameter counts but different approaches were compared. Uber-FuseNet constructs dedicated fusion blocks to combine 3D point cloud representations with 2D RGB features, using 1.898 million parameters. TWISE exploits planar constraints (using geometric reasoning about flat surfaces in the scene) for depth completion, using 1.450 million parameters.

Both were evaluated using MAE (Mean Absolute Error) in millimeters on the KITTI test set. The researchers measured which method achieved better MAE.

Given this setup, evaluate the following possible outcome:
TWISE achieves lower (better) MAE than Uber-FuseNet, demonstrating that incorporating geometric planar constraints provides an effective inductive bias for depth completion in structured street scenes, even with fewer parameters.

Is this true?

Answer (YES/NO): YES